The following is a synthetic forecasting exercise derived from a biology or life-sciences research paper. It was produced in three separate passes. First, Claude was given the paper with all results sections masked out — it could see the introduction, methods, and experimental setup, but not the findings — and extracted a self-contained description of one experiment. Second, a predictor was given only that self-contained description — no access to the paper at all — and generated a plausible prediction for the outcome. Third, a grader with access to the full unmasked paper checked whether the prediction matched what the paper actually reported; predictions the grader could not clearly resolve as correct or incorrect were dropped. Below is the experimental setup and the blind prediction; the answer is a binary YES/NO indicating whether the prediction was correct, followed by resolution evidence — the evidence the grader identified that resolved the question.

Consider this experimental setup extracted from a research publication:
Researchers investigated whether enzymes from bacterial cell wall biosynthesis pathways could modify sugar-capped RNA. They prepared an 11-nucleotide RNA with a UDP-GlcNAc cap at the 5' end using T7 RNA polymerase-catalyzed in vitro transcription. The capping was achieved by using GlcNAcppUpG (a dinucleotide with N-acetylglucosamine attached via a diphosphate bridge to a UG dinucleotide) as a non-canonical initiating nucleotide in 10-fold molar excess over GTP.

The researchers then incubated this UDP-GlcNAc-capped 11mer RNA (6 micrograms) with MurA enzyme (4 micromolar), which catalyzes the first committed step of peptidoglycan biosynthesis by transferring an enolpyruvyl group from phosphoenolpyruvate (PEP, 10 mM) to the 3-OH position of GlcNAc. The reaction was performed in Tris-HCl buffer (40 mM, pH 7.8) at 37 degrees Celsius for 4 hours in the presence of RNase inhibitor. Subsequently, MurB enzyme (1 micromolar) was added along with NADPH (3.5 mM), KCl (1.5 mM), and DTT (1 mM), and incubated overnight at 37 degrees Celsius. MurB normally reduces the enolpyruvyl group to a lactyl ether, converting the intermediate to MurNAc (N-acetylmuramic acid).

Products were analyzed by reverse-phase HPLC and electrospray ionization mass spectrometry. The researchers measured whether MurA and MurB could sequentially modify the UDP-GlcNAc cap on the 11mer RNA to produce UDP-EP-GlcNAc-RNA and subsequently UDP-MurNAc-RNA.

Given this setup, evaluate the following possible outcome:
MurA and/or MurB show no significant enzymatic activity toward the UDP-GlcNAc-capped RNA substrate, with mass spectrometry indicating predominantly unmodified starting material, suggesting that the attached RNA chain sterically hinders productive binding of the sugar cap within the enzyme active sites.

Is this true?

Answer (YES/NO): NO